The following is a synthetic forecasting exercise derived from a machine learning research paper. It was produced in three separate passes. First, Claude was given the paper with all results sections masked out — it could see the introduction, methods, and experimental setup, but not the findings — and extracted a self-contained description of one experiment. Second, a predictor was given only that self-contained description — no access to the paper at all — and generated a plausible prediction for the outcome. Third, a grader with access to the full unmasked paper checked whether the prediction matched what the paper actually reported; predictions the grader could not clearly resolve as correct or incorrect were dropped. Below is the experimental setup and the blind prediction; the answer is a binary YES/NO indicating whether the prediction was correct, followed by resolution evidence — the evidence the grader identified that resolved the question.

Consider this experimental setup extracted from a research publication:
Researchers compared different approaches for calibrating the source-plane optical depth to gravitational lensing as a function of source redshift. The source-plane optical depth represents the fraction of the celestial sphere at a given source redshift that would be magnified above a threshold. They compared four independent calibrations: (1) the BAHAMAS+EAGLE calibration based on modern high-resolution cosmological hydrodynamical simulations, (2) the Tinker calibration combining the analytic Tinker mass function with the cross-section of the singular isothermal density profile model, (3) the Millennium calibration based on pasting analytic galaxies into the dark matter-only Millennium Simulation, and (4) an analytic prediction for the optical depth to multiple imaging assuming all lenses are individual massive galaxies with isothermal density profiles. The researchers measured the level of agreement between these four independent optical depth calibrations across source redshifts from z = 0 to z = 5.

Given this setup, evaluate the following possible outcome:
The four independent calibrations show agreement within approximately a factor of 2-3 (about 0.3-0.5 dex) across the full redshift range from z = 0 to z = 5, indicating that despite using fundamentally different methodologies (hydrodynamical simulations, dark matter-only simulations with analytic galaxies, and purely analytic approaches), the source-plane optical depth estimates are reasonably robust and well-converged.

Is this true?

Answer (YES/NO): NO